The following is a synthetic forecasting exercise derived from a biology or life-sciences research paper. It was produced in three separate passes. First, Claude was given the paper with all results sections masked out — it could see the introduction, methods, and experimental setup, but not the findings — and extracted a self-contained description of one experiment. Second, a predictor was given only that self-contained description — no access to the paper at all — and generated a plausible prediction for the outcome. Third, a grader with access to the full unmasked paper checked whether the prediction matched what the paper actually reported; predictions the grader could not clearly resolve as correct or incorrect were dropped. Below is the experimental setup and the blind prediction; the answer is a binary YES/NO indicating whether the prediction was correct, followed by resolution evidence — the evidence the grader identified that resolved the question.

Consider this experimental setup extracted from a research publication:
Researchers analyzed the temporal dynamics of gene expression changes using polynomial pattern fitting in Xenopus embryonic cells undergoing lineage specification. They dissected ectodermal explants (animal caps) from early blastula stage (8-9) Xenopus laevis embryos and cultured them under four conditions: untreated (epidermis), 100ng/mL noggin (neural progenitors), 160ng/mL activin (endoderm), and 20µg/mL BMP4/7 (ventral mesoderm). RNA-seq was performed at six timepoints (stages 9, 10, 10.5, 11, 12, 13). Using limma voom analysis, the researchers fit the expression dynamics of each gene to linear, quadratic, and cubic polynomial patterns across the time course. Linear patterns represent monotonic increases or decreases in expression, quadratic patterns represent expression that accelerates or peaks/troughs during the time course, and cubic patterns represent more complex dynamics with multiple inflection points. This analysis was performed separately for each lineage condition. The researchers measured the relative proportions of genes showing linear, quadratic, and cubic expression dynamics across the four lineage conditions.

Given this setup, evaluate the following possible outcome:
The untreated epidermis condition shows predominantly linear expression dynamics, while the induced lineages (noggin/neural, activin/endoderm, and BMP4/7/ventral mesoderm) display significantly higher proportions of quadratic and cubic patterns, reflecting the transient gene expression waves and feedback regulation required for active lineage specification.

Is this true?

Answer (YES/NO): NO